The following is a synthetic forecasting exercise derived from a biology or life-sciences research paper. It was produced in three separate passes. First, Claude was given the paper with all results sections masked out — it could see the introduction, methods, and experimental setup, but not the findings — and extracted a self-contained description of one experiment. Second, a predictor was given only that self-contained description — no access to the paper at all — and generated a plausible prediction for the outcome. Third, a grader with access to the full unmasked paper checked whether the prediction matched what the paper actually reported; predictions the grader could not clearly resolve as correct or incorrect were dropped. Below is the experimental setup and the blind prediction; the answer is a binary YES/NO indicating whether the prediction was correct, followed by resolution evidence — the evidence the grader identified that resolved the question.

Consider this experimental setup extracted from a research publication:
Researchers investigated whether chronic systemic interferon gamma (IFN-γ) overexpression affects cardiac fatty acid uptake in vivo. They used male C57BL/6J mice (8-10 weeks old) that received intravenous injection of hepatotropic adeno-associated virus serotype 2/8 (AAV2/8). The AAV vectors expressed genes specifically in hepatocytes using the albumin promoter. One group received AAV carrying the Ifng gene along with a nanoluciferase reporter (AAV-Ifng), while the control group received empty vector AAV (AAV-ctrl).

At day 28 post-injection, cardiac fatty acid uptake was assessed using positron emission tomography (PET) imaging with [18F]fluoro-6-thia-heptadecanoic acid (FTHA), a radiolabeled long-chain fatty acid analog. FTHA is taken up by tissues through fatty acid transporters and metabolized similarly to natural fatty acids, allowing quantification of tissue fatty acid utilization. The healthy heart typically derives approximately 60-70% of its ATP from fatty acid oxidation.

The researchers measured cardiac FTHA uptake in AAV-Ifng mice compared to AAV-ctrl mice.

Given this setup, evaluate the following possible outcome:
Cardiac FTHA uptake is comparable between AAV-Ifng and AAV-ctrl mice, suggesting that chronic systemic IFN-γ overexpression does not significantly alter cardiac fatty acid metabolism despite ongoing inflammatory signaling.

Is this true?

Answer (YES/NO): YES